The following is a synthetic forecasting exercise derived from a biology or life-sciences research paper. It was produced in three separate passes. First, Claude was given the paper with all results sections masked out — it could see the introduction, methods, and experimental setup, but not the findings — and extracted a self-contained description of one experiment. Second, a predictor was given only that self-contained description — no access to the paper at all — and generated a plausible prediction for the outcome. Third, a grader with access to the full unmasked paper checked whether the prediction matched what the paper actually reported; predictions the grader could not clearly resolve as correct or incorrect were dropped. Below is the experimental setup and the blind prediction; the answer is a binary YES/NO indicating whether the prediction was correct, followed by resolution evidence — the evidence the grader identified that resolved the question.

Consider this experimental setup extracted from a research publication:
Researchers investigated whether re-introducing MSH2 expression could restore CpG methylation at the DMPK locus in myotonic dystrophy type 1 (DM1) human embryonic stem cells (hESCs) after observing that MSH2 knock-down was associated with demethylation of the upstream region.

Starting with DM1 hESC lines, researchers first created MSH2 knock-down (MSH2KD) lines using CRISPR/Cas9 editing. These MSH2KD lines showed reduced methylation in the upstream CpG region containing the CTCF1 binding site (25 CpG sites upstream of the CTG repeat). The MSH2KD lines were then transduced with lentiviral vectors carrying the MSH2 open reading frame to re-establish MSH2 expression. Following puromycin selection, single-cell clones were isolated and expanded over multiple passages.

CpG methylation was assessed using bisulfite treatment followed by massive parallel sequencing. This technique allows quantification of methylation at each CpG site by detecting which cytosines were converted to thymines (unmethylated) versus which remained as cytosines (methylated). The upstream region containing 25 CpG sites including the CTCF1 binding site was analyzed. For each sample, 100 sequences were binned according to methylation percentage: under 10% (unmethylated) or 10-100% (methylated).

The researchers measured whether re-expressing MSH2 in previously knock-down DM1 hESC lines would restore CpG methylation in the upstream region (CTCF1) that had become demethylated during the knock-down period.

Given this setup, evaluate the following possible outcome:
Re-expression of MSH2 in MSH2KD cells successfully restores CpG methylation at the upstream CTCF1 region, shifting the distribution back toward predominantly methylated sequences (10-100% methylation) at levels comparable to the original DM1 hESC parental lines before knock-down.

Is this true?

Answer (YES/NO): NO